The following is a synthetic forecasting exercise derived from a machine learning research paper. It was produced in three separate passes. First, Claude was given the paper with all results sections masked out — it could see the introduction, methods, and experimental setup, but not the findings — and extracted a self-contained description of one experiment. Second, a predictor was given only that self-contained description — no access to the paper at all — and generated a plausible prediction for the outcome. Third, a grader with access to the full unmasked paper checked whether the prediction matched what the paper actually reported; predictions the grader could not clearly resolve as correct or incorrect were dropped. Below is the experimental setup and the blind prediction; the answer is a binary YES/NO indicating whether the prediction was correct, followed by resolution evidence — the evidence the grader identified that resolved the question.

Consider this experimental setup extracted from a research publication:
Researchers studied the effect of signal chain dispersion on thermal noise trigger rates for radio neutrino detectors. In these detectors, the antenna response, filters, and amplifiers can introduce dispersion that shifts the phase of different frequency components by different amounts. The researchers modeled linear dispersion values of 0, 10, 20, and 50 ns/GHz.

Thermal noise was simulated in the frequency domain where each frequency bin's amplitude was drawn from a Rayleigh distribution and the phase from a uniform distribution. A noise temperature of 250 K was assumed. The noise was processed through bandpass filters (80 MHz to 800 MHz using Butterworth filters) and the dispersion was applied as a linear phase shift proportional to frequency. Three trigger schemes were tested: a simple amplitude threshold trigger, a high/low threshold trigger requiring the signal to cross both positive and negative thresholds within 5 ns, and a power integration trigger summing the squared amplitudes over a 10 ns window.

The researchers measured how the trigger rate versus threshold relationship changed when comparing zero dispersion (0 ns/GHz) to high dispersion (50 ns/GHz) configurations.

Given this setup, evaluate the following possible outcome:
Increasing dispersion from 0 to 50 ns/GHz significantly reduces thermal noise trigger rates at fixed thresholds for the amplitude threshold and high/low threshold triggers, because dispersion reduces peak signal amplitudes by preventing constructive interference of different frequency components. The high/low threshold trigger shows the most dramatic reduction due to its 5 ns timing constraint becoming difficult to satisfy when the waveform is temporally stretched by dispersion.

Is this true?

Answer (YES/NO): NO